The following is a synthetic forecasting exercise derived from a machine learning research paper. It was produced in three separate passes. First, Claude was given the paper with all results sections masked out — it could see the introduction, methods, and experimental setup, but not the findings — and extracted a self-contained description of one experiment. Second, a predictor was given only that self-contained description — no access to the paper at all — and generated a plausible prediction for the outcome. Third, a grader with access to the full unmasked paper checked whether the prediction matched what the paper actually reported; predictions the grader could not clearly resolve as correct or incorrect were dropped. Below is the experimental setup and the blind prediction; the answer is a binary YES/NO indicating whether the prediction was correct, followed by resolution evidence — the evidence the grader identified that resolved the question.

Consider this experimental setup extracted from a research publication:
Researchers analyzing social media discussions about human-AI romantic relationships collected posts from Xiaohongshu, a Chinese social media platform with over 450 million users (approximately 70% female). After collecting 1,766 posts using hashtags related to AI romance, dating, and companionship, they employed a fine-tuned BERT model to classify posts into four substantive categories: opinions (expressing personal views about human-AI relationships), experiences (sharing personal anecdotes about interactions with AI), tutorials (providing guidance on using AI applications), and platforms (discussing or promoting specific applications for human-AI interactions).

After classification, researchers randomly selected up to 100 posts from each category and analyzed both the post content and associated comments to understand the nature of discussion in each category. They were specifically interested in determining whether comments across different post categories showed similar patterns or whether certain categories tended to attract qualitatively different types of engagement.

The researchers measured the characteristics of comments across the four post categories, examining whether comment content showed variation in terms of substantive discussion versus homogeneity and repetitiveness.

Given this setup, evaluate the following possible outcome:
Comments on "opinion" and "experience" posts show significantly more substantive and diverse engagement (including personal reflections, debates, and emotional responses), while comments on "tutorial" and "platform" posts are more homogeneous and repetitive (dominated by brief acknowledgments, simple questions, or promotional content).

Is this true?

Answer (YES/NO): YES